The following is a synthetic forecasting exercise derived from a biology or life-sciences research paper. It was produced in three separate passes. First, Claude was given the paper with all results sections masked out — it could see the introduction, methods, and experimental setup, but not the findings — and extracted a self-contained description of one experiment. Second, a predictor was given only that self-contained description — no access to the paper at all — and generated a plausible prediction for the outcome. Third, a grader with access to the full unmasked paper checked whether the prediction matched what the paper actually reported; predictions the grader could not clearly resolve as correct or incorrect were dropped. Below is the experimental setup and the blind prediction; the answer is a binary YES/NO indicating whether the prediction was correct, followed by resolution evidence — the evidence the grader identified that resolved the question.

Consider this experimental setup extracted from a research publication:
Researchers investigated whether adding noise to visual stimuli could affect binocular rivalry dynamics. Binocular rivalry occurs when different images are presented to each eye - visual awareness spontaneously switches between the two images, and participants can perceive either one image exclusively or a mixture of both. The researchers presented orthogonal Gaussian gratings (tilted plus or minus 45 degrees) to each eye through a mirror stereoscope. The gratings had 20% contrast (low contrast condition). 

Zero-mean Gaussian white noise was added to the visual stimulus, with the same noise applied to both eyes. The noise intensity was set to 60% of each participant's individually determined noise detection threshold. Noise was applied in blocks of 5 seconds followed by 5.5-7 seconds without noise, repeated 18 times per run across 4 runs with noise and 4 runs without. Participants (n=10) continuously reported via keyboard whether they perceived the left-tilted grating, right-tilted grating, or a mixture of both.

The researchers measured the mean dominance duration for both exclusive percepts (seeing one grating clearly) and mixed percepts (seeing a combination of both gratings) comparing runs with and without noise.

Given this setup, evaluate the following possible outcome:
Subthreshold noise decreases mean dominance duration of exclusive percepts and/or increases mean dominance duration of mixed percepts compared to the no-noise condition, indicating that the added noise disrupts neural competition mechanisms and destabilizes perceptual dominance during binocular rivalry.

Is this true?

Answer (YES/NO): NO